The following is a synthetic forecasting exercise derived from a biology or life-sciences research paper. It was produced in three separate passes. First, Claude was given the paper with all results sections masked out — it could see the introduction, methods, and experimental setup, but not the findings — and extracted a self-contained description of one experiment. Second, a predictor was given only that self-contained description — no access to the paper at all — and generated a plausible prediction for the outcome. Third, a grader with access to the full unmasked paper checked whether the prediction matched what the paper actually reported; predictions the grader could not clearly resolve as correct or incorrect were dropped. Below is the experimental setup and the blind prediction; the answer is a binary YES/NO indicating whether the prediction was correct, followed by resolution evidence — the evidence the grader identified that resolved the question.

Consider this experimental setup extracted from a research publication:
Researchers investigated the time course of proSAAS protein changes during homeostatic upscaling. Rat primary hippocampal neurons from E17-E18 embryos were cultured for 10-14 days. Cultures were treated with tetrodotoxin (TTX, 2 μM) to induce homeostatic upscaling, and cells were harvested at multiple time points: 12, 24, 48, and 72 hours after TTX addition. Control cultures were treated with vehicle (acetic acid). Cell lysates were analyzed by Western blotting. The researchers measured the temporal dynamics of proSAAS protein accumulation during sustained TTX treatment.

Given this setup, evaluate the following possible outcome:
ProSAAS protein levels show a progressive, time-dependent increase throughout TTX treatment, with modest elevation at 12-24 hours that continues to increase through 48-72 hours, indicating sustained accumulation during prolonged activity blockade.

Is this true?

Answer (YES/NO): NO